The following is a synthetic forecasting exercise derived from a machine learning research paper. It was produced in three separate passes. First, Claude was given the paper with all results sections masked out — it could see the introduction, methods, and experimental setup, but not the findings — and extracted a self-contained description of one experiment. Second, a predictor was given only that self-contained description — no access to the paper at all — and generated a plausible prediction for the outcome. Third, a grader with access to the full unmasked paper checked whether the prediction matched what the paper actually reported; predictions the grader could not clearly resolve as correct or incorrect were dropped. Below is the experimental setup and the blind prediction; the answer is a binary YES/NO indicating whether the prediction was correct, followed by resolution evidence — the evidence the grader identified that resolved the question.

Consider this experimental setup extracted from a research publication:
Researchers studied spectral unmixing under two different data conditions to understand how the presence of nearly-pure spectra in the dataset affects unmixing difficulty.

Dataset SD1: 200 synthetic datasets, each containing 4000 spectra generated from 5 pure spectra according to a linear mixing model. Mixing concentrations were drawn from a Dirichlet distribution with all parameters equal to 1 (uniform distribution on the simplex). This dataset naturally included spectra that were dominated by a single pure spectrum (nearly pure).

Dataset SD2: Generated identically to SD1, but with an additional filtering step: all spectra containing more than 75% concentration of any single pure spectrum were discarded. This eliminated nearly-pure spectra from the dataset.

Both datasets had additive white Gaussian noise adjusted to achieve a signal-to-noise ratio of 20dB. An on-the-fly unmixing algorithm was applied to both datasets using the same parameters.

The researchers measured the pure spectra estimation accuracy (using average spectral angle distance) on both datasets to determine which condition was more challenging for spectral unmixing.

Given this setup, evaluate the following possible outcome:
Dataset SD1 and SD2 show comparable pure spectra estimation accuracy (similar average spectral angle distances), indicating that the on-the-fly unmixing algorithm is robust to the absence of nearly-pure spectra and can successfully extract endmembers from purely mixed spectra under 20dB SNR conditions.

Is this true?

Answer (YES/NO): YES